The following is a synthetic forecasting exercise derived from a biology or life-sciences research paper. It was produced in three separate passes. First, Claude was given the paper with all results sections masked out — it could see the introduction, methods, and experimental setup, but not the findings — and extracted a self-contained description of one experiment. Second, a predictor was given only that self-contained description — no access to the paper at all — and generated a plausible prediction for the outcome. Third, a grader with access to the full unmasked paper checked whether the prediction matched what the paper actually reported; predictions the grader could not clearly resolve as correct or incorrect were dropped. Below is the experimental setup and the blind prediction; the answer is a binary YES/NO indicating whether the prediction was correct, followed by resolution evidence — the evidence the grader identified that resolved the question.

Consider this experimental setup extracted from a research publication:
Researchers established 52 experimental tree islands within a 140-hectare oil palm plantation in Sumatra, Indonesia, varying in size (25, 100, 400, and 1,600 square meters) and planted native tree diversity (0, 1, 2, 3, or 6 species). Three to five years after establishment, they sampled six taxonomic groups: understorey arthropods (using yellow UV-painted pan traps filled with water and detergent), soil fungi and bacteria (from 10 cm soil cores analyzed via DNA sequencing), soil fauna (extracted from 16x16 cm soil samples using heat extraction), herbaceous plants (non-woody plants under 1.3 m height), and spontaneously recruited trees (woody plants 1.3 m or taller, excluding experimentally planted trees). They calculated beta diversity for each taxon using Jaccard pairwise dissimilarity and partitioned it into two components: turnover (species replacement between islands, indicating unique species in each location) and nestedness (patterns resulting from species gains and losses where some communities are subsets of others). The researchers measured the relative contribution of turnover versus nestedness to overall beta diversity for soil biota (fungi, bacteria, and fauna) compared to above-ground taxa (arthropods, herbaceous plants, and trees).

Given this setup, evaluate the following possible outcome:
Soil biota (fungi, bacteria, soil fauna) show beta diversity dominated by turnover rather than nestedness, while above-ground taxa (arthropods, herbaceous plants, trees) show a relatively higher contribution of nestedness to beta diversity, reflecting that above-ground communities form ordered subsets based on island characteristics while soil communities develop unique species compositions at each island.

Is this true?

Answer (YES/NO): NO